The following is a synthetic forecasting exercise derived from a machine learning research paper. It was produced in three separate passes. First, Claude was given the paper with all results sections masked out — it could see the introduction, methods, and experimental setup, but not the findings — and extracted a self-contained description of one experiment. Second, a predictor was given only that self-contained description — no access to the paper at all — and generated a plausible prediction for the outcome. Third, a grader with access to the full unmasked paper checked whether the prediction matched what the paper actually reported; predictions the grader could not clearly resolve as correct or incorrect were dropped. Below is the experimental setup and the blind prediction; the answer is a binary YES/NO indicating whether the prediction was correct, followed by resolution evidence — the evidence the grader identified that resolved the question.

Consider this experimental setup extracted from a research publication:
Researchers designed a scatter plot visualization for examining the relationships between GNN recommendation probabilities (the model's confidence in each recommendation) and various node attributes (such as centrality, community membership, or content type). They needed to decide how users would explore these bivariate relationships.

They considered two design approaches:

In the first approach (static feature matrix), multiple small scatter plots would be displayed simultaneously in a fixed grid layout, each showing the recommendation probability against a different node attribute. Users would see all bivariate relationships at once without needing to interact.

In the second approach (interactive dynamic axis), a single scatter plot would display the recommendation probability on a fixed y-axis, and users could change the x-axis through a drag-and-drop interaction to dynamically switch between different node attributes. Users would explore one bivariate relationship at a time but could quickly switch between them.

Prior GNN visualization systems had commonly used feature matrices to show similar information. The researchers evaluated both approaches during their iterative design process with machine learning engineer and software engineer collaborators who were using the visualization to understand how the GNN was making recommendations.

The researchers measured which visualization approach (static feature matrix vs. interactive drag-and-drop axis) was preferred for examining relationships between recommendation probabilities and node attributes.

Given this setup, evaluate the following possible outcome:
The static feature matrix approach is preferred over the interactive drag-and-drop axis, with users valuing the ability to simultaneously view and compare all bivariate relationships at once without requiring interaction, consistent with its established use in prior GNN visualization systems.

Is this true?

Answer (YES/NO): NO